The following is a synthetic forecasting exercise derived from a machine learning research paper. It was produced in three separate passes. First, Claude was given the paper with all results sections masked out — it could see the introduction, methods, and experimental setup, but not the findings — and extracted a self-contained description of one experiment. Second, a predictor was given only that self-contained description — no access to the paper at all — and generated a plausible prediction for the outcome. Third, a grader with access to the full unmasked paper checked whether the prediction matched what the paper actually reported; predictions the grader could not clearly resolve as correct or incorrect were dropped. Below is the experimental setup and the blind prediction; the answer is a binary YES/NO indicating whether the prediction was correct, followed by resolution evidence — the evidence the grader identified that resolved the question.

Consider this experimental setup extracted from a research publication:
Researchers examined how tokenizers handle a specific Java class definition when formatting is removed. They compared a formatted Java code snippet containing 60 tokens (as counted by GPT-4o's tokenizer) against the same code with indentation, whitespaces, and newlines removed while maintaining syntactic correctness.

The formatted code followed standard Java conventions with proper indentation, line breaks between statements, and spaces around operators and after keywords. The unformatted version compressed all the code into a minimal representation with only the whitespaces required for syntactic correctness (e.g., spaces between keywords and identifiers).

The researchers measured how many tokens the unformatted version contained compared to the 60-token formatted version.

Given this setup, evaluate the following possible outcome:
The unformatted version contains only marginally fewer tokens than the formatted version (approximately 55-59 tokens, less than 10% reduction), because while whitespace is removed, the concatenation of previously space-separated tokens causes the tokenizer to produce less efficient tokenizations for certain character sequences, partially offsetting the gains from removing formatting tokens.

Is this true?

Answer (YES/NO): NO